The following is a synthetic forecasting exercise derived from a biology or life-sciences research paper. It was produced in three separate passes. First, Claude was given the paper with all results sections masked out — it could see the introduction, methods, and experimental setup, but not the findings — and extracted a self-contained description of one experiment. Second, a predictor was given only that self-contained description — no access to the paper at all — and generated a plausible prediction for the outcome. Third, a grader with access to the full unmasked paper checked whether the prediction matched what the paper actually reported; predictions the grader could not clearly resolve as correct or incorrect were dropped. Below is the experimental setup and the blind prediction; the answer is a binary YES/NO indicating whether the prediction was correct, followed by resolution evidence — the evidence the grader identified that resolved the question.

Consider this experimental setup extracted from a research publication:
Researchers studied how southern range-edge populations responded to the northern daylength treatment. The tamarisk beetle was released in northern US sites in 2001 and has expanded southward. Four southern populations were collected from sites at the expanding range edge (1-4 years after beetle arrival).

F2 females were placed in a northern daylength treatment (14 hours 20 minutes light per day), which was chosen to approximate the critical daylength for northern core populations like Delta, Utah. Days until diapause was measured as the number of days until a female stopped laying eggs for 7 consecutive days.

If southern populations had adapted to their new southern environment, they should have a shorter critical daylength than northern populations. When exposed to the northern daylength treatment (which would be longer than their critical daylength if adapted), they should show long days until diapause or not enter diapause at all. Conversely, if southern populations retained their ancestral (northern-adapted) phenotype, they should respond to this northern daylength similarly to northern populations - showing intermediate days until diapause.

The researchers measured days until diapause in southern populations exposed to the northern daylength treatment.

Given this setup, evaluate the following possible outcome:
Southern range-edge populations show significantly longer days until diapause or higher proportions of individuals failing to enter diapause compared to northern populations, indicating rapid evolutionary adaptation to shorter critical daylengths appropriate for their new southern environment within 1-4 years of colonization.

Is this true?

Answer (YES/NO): YES